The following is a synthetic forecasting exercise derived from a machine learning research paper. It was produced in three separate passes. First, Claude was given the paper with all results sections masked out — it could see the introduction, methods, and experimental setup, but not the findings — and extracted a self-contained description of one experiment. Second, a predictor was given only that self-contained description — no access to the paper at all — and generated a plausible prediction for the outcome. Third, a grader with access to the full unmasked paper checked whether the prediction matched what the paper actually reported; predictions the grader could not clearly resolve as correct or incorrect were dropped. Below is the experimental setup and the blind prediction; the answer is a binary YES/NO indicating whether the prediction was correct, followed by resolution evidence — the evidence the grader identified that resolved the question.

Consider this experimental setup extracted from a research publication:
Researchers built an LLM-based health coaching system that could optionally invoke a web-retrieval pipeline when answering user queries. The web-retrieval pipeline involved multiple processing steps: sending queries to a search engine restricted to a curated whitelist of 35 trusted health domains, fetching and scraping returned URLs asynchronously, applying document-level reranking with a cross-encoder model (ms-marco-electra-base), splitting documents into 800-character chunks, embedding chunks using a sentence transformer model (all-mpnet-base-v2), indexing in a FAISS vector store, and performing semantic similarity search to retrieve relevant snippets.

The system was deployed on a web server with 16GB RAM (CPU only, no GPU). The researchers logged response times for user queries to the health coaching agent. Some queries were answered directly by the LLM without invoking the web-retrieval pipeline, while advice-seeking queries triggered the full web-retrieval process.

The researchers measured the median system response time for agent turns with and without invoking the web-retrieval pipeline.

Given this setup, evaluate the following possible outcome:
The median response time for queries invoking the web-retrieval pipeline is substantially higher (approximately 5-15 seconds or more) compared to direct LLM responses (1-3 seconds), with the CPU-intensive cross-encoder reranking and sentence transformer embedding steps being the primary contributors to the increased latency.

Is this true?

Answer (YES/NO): NO